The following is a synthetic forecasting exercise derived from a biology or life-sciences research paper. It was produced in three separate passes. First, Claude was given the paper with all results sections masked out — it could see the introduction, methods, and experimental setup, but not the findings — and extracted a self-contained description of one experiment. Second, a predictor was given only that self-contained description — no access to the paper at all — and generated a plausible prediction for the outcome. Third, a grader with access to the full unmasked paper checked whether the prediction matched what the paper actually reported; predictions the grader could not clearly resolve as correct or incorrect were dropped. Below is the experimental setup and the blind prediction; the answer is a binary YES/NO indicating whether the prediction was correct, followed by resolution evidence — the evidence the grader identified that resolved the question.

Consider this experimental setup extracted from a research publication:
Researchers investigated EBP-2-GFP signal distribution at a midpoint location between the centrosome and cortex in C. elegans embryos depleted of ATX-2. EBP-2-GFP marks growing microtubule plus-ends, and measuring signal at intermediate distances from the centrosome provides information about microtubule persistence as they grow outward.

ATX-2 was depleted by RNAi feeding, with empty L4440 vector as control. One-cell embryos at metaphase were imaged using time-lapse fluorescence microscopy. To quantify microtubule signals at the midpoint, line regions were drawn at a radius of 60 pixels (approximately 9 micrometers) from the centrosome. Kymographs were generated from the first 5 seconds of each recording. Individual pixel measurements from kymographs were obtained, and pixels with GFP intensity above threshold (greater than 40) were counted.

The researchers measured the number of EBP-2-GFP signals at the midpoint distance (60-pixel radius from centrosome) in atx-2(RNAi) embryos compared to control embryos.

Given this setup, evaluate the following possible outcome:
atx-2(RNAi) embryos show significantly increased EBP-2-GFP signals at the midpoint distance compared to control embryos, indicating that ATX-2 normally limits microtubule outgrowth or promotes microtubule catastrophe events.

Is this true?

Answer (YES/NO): NO